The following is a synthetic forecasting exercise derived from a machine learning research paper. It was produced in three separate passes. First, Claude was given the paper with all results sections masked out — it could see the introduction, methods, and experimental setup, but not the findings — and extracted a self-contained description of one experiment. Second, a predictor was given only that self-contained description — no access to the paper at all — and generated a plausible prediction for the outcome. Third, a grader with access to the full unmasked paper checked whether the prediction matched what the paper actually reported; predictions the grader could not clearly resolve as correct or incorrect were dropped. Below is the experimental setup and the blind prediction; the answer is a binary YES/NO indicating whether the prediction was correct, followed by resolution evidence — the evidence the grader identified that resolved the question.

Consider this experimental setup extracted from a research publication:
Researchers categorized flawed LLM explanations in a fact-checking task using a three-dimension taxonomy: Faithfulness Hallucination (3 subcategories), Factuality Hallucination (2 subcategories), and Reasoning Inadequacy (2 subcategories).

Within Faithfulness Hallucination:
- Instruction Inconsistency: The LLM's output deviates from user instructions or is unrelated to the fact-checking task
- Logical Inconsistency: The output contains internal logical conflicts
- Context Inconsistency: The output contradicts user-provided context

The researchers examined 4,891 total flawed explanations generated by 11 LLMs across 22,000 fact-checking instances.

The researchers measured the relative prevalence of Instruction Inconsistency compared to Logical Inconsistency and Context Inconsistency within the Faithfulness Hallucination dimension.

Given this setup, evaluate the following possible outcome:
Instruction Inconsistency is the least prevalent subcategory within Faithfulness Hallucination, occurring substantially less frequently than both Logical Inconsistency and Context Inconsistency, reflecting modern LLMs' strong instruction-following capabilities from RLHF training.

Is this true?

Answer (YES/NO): YES